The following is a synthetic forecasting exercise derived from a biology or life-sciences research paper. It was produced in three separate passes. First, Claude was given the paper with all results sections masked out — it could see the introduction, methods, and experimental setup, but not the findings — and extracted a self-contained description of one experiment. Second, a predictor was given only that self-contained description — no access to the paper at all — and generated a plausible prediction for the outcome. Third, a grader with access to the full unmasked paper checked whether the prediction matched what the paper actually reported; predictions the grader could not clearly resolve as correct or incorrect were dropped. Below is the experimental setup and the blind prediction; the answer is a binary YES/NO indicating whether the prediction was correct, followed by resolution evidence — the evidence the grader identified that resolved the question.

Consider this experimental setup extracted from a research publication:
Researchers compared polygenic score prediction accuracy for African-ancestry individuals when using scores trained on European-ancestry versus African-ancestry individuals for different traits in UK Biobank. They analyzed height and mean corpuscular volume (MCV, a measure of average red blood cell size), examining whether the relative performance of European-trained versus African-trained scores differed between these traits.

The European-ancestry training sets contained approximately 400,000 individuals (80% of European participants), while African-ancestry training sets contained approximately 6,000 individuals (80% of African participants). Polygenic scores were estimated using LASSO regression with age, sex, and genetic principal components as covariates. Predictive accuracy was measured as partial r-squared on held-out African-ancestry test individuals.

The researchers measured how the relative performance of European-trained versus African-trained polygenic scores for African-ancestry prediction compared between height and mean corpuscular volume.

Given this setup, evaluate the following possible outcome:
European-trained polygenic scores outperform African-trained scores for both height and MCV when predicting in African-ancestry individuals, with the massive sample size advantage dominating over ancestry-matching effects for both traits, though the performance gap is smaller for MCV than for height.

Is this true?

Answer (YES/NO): NO